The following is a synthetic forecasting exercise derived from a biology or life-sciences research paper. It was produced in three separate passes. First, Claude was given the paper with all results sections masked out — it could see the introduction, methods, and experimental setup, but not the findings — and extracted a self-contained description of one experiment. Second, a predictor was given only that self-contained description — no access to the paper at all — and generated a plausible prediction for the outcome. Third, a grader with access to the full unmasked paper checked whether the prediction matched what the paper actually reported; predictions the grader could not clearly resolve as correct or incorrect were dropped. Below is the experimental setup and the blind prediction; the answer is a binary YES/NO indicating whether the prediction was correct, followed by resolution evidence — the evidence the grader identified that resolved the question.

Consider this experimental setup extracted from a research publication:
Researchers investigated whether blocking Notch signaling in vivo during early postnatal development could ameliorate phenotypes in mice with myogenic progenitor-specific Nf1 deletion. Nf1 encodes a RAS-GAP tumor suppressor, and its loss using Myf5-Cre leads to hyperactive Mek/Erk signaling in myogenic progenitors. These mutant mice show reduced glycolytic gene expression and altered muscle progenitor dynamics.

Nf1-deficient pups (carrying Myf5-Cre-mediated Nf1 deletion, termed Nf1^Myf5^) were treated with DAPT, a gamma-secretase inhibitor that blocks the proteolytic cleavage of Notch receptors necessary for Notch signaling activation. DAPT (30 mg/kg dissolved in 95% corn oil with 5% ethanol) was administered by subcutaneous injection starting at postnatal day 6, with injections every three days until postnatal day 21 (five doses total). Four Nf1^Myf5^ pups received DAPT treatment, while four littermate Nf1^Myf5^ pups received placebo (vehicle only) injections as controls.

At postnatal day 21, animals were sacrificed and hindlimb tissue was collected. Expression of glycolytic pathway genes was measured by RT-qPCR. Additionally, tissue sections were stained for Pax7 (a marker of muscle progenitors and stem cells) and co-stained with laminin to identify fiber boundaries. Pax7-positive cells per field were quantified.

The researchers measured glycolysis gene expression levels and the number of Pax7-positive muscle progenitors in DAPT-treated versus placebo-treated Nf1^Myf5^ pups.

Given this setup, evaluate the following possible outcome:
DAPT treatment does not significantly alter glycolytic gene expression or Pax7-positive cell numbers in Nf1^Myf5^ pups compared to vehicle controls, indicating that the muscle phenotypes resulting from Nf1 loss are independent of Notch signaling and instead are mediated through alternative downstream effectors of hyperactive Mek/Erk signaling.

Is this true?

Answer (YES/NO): NO